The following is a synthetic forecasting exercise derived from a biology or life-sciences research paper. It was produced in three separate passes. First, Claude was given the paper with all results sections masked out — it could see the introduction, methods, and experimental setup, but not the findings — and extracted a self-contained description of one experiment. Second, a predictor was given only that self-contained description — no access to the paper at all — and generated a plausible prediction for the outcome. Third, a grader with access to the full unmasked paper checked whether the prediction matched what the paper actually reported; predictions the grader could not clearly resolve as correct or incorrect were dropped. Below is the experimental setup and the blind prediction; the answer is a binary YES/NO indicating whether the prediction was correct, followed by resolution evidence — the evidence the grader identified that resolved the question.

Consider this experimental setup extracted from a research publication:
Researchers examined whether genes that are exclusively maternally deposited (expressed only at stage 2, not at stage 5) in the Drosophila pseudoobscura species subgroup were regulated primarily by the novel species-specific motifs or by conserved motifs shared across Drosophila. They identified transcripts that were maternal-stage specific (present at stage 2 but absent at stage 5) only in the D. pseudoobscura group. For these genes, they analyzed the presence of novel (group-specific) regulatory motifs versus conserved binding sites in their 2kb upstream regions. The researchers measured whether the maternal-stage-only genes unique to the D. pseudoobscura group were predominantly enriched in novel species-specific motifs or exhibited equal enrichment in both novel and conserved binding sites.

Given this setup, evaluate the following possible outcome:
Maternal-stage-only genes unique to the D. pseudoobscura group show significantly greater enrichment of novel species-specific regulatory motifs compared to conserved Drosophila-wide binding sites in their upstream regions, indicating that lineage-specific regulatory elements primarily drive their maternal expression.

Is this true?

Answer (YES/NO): NO